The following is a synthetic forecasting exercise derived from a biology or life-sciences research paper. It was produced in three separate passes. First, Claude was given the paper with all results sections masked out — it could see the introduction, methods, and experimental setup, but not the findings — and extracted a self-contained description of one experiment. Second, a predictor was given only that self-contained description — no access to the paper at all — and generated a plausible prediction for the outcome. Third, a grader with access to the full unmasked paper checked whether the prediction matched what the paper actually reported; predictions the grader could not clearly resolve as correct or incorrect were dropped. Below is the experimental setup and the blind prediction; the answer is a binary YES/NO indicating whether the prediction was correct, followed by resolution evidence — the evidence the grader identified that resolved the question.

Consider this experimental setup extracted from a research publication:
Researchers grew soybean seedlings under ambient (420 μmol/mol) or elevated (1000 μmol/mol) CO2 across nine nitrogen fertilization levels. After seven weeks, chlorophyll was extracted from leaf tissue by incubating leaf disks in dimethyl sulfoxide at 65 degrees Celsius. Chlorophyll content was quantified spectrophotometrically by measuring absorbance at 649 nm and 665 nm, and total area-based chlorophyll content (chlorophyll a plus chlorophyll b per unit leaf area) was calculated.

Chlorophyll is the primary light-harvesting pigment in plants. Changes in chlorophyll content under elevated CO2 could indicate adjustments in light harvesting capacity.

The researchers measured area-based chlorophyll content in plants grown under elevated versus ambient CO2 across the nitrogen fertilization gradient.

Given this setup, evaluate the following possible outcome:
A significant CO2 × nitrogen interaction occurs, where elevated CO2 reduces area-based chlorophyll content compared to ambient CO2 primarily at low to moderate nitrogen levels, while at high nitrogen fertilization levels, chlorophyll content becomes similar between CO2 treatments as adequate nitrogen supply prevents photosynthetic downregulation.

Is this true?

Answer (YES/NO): NO